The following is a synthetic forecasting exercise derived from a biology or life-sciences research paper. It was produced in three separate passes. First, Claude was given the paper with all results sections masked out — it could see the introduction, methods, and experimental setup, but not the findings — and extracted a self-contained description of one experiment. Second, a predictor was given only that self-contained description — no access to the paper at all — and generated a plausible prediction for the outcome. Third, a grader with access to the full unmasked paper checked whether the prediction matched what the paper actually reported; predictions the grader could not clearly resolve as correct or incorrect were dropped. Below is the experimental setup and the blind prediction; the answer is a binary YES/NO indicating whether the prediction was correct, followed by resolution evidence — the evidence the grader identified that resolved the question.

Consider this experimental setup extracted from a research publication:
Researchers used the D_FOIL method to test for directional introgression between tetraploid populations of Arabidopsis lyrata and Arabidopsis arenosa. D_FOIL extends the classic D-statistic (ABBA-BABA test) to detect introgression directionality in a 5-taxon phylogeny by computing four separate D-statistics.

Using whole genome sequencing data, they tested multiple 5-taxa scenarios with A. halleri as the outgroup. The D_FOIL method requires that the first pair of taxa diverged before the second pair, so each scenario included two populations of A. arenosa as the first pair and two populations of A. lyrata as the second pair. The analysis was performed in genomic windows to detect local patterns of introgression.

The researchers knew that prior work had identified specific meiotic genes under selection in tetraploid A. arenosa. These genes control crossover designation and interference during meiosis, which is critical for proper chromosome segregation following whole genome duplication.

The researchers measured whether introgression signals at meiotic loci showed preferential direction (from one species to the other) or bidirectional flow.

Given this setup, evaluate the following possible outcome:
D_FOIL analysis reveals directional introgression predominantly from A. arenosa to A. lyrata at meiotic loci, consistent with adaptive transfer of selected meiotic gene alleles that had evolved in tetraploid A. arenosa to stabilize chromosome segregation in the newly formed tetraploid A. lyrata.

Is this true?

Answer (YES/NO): YES